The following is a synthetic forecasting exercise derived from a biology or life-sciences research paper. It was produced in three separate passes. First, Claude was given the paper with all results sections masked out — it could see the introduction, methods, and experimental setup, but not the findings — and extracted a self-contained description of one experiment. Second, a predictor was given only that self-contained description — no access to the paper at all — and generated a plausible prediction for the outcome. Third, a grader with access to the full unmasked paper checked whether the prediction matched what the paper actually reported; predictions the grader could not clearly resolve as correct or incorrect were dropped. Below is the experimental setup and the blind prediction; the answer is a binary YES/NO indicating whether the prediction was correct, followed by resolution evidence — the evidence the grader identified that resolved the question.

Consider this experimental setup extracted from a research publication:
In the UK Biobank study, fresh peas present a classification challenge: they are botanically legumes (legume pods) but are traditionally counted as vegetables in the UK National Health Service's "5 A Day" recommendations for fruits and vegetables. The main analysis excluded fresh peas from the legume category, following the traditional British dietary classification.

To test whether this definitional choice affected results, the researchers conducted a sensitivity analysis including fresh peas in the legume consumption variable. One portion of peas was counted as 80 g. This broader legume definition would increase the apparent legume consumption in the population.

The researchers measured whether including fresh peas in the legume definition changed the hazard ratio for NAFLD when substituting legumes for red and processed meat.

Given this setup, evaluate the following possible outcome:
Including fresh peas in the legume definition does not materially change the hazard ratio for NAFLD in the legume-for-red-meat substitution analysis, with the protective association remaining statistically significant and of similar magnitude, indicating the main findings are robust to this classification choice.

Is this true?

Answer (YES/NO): YES